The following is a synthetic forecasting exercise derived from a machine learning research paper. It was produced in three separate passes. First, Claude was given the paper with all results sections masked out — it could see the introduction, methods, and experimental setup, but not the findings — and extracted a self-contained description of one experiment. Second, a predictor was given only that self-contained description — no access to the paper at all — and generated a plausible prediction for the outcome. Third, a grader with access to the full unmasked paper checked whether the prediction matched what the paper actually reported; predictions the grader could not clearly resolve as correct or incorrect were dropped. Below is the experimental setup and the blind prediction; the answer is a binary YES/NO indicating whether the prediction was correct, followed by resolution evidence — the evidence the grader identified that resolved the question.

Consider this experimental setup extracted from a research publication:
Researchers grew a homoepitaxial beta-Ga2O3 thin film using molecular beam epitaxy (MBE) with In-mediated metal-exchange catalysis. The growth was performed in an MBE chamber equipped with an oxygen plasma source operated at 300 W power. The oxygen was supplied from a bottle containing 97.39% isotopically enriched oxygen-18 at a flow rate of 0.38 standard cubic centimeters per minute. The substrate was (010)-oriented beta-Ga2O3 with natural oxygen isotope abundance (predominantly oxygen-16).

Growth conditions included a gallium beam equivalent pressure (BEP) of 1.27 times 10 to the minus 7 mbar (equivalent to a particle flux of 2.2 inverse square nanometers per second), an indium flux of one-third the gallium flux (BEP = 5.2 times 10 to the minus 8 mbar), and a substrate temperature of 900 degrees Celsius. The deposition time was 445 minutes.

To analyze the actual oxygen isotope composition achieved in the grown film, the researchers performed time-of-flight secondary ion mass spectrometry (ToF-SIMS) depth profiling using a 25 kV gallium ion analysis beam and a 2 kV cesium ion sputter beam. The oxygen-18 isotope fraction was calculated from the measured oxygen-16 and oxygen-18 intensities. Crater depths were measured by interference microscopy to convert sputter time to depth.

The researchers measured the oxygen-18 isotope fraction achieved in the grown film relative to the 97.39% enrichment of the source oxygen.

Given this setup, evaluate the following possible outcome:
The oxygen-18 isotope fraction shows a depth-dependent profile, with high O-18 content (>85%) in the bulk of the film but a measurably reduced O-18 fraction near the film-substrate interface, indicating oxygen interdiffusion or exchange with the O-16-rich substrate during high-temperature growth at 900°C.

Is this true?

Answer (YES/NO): YES